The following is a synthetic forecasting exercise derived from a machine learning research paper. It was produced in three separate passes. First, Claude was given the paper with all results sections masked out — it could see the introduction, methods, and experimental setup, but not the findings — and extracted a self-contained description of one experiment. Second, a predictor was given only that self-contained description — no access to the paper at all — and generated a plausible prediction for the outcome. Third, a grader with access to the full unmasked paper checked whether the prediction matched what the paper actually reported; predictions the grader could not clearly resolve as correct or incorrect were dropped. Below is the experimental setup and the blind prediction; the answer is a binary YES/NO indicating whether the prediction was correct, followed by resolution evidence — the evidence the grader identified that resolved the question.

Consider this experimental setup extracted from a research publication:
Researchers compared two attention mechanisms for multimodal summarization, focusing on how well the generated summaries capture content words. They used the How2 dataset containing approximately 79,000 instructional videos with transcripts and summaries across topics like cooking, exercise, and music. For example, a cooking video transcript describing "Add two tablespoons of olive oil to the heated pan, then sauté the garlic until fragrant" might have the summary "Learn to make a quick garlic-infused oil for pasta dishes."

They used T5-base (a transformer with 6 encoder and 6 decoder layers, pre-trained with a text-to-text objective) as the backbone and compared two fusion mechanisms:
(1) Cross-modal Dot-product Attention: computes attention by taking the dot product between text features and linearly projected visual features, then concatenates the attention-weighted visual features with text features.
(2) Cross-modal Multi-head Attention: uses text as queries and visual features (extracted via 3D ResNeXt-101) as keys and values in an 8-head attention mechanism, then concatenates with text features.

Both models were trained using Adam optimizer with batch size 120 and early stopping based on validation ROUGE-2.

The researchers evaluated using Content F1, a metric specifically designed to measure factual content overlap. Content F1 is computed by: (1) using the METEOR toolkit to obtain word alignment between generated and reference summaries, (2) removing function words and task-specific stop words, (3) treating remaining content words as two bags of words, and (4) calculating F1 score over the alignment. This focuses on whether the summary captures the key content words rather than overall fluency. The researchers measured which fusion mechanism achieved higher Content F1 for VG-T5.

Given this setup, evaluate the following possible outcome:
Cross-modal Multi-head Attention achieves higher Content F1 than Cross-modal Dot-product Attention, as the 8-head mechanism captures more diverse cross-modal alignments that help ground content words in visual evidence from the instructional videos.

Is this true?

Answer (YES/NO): YES